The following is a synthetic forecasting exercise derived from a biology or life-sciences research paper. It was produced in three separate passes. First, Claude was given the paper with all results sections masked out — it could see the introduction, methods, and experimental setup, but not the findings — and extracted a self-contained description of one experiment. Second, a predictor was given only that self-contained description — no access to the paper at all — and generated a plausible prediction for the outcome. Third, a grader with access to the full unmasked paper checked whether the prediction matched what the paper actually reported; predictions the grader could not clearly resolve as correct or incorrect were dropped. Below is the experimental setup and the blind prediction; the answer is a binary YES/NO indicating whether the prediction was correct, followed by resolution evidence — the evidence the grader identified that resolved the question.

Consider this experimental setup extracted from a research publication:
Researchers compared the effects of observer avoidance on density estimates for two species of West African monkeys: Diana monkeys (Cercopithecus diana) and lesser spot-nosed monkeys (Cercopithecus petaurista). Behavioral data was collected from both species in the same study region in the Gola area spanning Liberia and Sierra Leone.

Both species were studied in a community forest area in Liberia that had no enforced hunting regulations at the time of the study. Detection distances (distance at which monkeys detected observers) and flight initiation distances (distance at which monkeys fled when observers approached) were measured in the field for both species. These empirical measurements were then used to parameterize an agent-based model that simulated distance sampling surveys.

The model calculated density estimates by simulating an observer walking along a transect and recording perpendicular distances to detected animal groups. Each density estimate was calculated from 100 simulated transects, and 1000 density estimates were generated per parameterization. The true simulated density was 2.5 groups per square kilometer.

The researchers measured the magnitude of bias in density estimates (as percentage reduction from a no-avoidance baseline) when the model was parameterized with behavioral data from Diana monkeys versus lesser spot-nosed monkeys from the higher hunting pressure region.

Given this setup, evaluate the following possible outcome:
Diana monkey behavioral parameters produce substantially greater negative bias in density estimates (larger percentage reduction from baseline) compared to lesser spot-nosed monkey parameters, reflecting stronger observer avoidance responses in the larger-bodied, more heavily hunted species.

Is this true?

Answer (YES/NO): NO